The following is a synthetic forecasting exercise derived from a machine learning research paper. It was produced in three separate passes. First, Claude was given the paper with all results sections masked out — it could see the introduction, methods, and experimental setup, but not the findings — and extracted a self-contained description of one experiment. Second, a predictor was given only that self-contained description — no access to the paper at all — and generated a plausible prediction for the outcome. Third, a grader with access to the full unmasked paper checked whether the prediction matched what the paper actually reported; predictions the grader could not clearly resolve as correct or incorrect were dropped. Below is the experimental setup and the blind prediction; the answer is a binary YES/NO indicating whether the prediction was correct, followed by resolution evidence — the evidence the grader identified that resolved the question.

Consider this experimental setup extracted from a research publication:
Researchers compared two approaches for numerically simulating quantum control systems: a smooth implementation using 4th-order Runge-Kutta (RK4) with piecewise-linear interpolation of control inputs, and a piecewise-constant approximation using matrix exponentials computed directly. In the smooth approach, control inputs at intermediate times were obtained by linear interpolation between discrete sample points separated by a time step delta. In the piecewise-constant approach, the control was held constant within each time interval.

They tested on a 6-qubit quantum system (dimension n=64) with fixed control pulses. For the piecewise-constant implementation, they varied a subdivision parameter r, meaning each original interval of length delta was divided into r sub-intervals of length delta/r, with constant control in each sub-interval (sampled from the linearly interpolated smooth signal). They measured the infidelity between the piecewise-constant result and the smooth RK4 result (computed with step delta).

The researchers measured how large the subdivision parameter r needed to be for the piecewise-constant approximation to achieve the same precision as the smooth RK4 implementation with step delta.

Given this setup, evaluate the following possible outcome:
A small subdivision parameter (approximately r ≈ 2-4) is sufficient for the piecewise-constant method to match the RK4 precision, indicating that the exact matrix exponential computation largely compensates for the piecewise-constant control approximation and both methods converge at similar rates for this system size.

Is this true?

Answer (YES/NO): NO